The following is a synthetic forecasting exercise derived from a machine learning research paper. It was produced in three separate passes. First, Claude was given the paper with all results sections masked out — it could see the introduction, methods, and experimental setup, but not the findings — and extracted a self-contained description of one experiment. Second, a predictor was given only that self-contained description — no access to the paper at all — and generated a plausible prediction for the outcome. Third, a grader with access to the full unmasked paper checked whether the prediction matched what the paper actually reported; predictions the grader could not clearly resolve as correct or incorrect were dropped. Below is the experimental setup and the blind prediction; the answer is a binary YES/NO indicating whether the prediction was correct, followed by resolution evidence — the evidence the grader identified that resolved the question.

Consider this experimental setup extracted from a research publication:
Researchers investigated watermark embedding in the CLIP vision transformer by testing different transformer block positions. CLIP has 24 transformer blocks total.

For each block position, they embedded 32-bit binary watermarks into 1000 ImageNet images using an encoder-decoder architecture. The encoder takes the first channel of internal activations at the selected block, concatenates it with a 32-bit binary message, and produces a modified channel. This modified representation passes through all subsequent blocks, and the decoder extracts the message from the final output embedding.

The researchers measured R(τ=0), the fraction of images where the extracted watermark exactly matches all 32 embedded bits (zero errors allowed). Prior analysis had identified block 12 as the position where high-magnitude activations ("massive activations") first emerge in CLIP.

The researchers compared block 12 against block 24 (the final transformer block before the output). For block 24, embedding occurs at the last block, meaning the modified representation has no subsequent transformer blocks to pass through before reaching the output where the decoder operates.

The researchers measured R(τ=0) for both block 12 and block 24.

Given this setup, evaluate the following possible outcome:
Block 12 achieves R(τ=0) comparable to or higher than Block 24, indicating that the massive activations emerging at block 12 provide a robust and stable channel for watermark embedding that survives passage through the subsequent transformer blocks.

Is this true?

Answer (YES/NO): YES